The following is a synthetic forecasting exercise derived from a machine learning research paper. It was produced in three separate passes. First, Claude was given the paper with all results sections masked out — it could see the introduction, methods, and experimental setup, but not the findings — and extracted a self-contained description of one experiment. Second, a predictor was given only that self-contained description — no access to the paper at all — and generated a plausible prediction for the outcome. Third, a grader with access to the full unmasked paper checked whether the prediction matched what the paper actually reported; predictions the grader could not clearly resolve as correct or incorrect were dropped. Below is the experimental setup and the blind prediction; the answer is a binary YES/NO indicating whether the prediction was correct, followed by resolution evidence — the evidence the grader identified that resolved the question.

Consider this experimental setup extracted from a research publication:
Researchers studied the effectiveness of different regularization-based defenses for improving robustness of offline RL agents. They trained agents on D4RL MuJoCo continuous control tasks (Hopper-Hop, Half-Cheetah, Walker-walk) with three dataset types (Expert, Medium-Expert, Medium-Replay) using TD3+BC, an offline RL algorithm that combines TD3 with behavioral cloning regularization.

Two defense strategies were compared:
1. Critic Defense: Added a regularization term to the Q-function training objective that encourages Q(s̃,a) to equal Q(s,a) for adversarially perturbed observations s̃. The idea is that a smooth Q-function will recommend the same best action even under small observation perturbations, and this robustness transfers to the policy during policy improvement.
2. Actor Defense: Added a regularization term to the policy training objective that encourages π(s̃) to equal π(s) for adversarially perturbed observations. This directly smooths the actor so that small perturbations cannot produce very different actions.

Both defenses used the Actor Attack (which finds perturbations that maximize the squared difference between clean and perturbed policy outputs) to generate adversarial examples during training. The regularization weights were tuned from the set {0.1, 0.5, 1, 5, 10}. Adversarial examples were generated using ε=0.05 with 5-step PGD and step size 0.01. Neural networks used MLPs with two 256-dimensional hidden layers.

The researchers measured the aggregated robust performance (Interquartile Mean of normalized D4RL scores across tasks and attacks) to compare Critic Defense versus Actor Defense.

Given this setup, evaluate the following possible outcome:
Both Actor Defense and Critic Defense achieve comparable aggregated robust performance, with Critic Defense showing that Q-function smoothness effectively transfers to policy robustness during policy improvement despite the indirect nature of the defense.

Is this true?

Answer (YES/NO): NO